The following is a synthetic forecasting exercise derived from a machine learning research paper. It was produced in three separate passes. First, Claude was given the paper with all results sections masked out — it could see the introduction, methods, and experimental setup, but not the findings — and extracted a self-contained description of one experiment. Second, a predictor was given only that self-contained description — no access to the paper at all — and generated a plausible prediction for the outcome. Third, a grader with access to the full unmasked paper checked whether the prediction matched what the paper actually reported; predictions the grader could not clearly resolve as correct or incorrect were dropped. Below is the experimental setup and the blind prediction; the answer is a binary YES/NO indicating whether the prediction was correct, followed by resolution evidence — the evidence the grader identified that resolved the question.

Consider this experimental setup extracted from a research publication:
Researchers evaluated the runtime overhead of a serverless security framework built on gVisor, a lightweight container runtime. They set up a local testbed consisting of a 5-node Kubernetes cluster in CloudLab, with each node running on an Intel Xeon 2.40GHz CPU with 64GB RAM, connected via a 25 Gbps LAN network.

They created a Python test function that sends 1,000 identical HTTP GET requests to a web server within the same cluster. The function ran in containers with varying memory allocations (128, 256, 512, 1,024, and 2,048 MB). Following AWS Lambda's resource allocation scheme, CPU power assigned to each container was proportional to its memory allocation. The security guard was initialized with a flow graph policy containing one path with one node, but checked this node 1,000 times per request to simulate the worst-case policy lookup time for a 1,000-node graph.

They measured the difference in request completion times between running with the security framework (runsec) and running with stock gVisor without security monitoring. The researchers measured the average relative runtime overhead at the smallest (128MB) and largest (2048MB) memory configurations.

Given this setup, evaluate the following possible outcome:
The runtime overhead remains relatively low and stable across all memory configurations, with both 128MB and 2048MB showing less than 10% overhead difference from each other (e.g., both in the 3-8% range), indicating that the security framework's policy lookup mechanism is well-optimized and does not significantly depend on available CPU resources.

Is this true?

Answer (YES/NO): NO